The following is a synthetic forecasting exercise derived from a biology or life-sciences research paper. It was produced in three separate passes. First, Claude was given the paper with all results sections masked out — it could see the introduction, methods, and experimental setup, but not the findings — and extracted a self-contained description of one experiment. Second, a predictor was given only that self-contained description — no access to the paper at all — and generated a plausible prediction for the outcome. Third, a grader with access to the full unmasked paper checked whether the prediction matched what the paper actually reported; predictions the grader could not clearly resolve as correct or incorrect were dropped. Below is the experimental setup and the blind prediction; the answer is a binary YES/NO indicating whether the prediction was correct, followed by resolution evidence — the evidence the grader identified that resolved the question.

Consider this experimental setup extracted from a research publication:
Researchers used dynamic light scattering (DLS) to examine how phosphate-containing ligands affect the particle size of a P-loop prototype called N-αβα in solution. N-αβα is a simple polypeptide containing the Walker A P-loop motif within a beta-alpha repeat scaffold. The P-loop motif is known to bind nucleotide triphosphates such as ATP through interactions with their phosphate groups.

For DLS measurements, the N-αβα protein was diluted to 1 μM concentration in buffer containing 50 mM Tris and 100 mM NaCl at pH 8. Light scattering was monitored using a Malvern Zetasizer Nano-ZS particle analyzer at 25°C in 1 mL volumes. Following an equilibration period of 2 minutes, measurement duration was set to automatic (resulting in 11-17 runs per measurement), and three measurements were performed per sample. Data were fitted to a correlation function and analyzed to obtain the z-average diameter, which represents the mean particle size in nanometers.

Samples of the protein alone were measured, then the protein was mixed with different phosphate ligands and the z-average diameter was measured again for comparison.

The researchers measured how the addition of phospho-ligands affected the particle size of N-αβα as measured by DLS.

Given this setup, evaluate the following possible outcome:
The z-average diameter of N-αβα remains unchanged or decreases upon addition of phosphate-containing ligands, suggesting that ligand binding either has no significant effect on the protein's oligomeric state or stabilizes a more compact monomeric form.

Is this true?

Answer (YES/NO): NO